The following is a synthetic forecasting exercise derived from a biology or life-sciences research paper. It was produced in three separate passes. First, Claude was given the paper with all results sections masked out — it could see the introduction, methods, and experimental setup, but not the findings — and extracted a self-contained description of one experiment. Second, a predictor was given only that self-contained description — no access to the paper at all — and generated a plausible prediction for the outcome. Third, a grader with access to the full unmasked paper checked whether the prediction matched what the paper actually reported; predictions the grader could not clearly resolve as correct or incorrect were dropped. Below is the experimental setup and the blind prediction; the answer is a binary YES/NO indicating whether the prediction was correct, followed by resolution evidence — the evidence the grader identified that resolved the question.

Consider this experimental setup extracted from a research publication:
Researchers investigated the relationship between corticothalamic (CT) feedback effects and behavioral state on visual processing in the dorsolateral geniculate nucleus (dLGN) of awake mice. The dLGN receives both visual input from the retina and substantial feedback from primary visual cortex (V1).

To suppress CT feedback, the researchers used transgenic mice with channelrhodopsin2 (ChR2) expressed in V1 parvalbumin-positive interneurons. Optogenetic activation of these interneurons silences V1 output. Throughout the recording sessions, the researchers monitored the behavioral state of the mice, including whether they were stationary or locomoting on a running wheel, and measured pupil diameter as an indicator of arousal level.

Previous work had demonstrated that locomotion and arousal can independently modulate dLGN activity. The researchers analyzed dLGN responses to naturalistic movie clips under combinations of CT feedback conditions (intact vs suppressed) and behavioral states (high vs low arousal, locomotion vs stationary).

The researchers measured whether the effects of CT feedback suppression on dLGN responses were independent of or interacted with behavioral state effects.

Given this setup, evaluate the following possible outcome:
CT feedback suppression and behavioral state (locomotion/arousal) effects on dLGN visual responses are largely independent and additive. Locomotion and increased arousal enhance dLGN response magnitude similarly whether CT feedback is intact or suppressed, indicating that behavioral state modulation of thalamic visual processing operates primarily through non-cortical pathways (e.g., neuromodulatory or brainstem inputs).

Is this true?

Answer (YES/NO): YES